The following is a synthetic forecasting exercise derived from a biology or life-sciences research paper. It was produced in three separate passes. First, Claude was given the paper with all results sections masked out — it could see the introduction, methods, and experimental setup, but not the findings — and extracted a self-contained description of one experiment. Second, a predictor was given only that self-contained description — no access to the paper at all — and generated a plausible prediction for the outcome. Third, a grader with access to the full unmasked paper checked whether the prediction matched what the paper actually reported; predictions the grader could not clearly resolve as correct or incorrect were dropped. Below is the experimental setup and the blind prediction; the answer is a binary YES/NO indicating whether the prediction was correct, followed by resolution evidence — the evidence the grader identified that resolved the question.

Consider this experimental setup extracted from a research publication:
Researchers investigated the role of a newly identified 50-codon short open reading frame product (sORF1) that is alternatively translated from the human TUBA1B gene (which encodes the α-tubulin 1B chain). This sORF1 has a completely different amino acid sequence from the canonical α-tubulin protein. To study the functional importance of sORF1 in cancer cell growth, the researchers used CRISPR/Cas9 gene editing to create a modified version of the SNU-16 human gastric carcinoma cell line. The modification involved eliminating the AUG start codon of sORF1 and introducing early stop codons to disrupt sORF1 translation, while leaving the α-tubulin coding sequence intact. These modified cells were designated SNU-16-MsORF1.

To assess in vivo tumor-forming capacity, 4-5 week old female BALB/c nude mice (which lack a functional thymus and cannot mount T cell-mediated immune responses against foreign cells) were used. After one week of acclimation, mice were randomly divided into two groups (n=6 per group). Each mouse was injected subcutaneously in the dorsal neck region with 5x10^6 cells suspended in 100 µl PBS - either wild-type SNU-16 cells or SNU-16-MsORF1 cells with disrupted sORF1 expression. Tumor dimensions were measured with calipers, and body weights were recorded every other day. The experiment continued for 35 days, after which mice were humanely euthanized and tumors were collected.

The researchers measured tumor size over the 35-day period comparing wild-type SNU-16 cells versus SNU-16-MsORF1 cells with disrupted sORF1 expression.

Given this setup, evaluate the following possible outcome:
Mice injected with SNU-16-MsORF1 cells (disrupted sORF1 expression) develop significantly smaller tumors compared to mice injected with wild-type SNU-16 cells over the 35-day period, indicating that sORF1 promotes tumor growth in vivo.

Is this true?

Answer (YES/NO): YES